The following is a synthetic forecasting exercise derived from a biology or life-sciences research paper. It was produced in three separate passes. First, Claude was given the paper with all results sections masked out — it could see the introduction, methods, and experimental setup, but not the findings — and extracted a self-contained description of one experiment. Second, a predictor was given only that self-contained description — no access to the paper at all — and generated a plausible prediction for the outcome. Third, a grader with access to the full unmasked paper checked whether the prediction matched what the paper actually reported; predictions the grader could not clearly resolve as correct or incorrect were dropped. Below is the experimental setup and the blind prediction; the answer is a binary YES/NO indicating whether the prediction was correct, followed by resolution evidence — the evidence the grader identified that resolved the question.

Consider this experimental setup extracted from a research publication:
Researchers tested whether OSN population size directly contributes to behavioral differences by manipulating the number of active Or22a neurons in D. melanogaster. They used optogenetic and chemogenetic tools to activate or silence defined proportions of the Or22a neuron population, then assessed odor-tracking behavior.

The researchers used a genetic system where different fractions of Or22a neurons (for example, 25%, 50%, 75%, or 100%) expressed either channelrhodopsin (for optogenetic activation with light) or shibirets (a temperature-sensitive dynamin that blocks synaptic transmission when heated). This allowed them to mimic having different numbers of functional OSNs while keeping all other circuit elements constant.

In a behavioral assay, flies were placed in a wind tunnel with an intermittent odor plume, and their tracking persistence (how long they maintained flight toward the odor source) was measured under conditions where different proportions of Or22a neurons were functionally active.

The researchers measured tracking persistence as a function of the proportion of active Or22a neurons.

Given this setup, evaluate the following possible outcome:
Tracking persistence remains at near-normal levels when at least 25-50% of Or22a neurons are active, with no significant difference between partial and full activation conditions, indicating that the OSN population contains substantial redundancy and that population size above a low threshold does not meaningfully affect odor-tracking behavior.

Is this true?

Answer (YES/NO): NO